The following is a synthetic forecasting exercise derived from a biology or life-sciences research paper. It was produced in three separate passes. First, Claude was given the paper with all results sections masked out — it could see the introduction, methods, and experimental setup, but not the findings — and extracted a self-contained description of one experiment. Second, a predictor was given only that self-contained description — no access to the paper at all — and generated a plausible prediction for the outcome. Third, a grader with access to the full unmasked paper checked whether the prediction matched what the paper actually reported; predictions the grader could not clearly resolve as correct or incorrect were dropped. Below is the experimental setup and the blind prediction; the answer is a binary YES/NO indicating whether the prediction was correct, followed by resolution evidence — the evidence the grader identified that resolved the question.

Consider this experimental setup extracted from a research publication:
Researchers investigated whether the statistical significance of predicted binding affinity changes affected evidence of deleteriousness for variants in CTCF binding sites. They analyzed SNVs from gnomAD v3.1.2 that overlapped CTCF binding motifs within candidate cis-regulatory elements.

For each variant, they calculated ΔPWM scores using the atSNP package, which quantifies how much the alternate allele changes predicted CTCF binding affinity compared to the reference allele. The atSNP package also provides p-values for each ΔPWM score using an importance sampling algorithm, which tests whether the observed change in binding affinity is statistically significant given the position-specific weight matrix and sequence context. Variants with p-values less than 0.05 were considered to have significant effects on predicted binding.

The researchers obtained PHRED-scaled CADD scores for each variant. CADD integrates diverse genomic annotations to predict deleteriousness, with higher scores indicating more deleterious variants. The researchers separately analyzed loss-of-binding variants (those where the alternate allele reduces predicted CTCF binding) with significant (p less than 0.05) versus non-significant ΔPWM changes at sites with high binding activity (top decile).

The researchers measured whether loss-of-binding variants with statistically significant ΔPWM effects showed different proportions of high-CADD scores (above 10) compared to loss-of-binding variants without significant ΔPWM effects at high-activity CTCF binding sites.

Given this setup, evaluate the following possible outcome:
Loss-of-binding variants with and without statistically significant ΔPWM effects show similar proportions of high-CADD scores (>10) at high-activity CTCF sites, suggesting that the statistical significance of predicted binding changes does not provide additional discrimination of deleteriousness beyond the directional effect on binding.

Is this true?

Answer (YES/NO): NO